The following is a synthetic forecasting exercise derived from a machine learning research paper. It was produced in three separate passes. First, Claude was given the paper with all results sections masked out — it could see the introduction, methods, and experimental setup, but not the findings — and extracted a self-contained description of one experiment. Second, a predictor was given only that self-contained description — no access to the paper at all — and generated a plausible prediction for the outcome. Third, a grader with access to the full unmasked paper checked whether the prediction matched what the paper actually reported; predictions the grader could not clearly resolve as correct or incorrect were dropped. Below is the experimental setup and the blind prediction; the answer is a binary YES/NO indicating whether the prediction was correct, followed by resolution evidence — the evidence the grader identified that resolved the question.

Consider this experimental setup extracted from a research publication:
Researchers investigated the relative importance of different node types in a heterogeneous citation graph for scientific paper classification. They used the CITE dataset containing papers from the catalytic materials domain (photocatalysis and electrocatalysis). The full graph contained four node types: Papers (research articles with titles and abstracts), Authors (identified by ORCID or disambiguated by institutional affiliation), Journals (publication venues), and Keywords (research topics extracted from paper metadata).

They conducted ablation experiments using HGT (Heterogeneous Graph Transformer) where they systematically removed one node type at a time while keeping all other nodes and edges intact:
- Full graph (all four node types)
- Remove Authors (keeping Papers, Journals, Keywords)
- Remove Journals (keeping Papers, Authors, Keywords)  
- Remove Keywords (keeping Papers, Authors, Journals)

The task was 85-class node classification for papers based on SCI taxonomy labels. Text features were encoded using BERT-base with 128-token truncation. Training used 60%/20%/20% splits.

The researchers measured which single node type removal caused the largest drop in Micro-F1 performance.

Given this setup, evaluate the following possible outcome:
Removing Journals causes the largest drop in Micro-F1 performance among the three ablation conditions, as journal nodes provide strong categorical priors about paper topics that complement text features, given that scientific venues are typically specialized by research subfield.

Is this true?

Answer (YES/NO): YES